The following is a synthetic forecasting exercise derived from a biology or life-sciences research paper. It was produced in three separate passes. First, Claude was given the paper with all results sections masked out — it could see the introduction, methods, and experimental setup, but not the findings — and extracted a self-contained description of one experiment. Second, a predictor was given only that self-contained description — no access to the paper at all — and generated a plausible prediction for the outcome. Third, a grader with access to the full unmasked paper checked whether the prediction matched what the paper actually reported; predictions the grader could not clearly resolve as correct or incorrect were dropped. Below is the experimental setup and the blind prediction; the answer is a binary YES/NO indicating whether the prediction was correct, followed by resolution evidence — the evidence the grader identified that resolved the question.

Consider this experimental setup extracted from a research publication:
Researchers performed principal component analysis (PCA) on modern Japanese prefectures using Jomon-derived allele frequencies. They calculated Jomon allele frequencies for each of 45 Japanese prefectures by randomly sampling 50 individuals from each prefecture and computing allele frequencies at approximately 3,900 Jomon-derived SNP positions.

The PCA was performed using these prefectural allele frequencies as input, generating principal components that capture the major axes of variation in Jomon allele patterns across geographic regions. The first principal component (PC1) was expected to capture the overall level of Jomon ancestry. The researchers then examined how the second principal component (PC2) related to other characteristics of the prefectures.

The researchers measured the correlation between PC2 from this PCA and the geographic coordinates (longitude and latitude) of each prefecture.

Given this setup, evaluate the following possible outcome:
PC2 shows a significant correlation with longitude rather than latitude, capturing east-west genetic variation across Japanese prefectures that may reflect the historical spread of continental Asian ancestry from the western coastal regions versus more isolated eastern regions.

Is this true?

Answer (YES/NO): NO